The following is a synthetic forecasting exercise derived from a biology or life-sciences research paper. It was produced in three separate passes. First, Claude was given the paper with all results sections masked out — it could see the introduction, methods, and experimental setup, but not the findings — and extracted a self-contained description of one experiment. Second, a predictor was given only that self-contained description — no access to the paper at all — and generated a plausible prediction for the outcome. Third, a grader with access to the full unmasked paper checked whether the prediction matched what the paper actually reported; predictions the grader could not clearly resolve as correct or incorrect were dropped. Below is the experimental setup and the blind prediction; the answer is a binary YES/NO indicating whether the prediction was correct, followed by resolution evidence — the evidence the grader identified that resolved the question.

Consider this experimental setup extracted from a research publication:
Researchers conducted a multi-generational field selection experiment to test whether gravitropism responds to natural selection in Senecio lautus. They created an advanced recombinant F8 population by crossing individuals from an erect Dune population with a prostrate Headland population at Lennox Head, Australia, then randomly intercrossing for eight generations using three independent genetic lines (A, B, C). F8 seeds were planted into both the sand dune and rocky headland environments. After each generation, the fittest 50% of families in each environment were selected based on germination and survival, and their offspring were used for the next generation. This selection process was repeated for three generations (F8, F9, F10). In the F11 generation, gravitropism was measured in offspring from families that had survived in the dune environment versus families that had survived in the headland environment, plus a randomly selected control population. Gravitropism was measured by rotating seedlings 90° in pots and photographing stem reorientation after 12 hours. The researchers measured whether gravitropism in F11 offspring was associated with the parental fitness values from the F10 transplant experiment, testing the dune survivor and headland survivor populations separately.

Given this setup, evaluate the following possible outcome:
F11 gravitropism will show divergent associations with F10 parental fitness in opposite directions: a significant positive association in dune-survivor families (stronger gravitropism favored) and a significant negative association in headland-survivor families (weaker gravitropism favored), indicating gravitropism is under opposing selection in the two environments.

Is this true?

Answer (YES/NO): NO